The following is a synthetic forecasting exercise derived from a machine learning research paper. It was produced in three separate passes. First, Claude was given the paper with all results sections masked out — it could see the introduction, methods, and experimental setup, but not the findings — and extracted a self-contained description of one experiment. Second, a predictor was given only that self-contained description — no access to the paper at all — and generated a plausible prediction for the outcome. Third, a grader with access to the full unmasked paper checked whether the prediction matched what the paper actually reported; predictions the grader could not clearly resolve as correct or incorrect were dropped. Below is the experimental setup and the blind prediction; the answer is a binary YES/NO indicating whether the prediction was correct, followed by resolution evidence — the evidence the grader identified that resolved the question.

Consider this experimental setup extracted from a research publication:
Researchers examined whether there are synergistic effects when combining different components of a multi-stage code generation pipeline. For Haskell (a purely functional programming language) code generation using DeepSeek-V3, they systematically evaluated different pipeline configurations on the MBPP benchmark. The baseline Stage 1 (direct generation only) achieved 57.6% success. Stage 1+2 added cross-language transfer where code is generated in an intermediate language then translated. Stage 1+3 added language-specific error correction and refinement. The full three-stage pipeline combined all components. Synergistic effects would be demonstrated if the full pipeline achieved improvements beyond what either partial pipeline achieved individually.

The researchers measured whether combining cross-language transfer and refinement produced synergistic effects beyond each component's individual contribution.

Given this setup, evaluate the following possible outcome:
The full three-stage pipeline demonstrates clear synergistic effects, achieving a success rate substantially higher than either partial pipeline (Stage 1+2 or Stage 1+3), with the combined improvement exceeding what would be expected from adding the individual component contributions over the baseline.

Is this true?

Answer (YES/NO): NO